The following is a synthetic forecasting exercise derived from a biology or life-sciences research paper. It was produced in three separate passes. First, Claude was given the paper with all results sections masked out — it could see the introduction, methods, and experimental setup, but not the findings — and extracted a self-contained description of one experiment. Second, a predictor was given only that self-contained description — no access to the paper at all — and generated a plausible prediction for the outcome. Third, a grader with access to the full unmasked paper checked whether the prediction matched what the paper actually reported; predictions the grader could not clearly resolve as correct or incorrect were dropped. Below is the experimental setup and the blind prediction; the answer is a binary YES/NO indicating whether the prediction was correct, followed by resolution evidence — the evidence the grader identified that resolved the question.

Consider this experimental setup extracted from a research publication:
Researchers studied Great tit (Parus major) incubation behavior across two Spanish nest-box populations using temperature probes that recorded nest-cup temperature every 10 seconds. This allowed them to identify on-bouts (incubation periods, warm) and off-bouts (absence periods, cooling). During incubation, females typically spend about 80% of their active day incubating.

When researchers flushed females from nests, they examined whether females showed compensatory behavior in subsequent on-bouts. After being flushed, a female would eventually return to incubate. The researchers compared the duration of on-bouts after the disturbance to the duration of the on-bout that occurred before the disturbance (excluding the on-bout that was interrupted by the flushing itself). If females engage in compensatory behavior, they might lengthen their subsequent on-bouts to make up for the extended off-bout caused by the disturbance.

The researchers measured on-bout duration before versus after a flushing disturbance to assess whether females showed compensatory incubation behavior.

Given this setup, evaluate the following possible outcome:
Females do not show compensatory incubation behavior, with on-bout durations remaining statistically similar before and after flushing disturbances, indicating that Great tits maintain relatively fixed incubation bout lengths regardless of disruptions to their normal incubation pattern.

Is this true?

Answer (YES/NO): YES